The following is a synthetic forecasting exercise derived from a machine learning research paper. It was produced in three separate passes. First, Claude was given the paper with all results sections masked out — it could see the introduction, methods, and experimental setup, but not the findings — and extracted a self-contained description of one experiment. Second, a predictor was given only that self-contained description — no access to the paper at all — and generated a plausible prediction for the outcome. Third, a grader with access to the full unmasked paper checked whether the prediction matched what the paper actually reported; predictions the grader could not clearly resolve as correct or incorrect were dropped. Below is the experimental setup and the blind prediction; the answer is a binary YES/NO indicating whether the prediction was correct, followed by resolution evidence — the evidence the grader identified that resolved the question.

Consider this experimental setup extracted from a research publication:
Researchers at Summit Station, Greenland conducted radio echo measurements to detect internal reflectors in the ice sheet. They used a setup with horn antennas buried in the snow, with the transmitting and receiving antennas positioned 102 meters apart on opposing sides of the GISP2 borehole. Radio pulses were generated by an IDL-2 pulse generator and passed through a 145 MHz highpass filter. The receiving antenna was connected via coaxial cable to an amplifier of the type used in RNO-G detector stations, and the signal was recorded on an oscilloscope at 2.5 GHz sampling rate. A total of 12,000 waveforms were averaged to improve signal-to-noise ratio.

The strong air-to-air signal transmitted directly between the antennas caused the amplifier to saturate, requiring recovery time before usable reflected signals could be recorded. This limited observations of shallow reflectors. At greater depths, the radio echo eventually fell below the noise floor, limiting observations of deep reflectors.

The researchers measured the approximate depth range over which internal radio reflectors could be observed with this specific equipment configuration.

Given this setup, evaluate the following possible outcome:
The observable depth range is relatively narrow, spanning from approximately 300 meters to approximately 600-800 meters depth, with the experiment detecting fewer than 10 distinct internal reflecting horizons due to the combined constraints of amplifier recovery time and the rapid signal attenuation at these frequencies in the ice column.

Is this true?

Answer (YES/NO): NO